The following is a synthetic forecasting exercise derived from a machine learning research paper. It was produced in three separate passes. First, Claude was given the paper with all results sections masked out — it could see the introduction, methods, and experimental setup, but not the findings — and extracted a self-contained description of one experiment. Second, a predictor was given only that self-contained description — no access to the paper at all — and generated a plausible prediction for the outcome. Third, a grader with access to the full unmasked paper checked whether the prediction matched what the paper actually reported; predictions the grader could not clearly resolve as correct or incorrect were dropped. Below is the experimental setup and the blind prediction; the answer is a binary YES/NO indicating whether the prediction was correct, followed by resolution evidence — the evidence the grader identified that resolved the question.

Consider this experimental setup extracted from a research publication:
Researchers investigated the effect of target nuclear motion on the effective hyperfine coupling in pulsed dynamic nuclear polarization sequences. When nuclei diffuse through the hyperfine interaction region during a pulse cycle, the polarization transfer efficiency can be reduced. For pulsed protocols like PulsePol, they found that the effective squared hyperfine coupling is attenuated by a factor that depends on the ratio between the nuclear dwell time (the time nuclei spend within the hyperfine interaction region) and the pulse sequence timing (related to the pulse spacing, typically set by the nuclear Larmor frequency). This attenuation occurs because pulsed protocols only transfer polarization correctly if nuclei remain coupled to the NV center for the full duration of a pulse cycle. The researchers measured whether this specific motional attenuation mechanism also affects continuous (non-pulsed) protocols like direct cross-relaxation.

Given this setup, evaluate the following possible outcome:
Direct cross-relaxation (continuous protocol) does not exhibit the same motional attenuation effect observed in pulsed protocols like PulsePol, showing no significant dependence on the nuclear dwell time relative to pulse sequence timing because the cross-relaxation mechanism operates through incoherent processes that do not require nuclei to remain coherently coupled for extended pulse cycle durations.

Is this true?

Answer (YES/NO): YES